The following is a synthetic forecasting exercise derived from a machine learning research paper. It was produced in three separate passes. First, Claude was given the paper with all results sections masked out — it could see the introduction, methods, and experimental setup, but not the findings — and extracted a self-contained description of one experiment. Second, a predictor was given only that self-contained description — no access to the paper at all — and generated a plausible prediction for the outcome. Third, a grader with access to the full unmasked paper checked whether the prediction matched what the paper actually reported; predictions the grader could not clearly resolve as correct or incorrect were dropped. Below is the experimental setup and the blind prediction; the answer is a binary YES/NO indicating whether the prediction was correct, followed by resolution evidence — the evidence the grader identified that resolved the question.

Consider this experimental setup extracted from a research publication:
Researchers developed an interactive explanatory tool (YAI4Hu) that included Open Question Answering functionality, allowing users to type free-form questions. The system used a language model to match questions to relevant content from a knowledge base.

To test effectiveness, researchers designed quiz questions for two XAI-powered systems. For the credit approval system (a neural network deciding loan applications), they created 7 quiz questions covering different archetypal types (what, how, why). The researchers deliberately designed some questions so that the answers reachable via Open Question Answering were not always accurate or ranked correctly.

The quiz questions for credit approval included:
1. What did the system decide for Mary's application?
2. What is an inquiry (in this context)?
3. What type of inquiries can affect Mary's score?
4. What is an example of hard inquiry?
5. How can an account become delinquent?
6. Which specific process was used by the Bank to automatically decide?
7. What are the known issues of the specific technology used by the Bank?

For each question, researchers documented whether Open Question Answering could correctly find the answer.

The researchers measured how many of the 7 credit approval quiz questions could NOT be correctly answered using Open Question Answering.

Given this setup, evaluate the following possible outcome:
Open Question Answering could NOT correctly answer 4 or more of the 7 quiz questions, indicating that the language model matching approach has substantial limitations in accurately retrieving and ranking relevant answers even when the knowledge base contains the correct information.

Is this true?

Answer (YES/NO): NO